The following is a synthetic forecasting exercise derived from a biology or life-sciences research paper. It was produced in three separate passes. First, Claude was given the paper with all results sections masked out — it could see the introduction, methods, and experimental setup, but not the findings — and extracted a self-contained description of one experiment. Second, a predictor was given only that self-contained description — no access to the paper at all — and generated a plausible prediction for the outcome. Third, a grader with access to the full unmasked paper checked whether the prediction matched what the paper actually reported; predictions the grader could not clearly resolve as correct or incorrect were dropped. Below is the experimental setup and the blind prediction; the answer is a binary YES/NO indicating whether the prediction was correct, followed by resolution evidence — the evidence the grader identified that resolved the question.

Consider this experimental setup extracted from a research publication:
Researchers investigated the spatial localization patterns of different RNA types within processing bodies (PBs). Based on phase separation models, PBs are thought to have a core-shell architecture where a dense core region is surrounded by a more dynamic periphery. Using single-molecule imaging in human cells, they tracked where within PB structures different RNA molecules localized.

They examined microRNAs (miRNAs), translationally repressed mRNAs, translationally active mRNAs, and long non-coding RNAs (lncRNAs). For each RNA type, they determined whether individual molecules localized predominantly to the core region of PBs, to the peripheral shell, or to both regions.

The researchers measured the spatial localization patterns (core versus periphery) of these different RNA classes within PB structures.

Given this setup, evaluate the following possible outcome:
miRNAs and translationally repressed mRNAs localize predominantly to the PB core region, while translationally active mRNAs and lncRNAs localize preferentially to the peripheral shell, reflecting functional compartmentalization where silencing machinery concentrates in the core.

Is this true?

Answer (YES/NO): YES